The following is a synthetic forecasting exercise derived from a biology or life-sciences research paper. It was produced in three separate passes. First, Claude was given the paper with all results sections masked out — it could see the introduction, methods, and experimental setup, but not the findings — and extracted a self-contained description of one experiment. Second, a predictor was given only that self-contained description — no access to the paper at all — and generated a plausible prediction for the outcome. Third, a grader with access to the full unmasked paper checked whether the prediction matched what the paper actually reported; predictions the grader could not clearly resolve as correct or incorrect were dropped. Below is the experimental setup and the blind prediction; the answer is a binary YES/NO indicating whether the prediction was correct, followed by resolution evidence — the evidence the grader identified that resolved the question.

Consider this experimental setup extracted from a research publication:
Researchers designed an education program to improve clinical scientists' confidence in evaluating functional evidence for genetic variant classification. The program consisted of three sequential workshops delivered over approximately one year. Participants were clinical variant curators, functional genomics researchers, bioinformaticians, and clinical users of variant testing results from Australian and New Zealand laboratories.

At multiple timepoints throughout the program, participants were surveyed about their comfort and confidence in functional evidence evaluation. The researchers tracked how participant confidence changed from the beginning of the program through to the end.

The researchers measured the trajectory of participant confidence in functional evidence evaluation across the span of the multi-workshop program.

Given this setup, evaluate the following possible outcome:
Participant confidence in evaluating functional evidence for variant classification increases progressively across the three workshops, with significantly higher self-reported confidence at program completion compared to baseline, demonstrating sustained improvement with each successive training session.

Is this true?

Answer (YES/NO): NO